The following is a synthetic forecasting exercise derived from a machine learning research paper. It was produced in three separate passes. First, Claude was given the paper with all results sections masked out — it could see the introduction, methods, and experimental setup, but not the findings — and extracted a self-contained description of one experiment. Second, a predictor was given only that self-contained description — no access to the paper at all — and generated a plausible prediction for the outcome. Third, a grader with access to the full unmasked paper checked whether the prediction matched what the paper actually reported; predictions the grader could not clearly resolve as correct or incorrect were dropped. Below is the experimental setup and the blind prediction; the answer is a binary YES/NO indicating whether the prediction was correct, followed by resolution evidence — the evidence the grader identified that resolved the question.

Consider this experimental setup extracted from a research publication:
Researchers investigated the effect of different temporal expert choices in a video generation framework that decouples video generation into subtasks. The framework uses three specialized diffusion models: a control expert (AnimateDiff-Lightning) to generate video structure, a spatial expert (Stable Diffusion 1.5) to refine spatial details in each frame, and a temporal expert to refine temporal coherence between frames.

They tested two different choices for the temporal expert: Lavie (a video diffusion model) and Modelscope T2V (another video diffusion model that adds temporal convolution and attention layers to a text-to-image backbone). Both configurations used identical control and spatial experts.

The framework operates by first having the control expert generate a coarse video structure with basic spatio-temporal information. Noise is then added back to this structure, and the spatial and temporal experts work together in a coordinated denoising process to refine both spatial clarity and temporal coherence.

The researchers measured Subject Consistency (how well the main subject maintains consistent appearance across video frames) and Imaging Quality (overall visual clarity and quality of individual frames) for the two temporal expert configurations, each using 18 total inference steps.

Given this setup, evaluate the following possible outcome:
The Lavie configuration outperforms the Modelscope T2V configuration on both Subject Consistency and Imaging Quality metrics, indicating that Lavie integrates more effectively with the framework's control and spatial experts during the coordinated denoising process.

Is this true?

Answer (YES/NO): NO